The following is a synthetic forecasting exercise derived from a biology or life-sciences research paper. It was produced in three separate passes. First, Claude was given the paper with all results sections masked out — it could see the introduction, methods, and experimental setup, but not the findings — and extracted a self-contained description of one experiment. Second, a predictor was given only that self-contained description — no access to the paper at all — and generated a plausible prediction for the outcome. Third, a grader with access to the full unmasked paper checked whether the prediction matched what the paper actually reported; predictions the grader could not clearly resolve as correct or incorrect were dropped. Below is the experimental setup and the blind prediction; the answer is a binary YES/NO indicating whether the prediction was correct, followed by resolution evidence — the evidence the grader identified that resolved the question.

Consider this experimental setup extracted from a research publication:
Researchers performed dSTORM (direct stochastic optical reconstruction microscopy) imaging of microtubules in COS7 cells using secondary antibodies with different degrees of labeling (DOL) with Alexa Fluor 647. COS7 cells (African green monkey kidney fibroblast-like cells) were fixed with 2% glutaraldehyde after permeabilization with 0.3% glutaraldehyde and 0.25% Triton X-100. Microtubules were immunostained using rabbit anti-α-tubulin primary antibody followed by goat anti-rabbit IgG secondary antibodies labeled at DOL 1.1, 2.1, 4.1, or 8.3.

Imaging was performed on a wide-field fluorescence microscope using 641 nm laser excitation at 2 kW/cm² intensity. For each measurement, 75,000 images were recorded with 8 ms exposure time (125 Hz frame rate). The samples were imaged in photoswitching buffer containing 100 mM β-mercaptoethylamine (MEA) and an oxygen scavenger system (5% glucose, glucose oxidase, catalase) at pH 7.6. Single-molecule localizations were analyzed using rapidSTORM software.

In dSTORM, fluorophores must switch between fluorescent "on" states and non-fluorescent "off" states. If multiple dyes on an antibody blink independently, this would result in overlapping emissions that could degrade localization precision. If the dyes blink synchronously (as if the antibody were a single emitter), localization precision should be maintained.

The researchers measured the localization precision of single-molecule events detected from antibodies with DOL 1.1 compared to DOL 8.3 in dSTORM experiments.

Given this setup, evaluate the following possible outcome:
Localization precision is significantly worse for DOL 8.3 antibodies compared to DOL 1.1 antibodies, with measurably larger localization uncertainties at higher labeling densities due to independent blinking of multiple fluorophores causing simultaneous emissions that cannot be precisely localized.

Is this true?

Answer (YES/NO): NO